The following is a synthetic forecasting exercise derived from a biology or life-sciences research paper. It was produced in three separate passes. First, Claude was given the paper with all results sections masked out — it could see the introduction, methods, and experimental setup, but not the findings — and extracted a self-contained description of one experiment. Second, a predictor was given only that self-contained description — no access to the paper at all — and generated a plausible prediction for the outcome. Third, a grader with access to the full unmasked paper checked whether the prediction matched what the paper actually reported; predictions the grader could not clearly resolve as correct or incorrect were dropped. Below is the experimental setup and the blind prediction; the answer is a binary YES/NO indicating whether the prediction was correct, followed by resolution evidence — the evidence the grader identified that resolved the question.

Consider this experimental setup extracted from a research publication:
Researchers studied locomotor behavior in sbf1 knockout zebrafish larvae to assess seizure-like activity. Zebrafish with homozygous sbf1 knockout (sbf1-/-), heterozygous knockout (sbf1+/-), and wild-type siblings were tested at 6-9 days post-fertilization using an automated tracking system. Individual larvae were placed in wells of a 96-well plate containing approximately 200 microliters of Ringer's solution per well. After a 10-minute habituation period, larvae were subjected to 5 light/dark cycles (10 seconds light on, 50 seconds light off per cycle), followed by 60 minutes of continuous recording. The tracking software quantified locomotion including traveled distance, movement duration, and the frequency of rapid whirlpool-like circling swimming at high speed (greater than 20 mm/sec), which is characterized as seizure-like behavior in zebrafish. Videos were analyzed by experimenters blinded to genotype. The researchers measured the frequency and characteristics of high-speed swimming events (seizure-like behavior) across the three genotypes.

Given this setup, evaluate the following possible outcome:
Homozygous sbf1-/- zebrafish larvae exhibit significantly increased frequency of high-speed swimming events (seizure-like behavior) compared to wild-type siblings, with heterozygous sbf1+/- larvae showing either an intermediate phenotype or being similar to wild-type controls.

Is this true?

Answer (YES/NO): NO